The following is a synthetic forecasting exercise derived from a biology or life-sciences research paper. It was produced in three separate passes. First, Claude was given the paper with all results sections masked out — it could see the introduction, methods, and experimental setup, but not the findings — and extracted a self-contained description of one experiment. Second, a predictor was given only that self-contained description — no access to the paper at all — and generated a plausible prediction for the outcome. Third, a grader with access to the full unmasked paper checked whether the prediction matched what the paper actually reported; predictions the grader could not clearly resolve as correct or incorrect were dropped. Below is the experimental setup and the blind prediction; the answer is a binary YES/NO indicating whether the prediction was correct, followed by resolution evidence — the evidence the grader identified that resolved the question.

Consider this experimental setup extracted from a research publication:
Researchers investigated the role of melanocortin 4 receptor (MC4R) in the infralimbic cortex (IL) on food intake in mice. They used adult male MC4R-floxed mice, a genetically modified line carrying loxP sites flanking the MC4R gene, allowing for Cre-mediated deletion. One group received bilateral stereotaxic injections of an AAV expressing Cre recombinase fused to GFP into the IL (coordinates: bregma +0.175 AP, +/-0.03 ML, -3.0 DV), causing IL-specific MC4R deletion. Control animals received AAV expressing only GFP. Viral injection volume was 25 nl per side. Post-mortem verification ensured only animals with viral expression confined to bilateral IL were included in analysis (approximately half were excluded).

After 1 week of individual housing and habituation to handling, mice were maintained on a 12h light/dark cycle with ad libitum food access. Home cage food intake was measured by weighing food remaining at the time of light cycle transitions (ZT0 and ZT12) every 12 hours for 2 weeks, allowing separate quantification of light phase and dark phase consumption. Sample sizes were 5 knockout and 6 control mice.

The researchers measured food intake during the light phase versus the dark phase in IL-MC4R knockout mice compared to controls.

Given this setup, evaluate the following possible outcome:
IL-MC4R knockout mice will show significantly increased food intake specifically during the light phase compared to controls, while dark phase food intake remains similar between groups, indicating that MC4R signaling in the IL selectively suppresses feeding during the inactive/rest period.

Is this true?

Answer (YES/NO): NO